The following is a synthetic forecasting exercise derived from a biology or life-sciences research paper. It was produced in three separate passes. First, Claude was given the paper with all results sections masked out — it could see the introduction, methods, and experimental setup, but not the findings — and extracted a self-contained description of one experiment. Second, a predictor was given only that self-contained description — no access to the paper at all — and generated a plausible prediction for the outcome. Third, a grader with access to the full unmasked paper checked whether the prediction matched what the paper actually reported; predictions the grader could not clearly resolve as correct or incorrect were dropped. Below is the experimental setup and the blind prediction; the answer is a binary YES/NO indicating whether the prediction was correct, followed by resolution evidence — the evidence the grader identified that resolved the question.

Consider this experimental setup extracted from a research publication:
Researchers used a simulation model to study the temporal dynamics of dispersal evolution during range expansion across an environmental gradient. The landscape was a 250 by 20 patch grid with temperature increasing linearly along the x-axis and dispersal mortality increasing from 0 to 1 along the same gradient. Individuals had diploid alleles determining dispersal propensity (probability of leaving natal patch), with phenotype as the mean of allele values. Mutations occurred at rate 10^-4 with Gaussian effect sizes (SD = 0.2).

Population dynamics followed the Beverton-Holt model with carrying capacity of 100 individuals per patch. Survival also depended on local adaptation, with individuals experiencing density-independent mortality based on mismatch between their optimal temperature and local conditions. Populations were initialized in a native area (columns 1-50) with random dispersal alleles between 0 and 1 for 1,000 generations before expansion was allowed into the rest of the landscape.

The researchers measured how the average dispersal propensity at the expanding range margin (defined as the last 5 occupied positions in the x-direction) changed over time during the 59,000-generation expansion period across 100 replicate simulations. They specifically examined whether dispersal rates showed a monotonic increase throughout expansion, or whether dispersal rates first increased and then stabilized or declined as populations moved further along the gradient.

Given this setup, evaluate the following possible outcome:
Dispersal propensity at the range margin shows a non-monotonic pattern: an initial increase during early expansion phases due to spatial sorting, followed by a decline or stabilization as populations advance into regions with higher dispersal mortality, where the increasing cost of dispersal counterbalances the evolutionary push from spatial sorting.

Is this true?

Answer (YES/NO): YES